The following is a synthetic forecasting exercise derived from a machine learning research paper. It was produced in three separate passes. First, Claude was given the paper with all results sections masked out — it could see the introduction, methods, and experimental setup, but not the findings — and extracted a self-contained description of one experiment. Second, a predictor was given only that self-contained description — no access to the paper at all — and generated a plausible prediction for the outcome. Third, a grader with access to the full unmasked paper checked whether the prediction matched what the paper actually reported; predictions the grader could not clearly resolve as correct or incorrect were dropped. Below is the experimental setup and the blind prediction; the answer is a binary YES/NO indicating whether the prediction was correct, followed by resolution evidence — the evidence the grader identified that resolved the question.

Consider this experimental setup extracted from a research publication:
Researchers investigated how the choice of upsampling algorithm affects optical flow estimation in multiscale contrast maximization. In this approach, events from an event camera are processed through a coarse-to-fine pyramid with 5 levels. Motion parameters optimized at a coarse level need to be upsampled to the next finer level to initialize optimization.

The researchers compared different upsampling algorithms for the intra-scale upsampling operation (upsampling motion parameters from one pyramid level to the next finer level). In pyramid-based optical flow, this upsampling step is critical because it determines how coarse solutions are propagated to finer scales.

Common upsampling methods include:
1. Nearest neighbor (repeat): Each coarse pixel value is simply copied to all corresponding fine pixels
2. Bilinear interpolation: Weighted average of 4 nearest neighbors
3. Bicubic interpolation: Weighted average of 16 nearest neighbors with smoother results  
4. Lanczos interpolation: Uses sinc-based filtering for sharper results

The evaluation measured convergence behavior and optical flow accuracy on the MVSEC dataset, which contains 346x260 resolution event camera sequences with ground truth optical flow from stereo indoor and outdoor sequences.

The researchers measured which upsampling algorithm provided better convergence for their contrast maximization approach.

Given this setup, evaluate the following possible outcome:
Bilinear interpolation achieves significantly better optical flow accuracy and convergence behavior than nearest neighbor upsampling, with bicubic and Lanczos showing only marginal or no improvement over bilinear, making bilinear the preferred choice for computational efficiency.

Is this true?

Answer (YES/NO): NO